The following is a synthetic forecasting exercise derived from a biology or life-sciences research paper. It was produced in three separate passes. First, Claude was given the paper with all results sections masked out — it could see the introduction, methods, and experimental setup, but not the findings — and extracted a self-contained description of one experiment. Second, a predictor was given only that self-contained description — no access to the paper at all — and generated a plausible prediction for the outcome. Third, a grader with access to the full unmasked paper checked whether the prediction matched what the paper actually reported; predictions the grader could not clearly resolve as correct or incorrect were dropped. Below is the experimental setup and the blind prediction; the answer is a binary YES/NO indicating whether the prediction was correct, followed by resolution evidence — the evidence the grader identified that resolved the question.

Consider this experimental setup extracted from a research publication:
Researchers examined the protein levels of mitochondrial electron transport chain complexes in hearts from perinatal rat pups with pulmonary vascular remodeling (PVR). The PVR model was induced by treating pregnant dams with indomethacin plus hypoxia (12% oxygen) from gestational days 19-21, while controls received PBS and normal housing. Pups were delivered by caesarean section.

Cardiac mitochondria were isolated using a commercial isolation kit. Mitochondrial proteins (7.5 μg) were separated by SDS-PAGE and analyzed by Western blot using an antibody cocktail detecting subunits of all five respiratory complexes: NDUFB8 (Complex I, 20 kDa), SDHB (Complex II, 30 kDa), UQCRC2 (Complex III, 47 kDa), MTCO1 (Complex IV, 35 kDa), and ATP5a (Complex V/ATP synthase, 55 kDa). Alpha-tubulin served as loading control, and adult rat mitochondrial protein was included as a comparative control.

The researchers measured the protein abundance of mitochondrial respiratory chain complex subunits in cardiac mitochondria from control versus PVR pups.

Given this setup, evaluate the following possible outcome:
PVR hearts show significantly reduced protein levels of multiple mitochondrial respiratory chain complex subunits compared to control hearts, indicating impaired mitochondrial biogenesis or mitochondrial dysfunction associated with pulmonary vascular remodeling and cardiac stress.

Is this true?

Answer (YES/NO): NO